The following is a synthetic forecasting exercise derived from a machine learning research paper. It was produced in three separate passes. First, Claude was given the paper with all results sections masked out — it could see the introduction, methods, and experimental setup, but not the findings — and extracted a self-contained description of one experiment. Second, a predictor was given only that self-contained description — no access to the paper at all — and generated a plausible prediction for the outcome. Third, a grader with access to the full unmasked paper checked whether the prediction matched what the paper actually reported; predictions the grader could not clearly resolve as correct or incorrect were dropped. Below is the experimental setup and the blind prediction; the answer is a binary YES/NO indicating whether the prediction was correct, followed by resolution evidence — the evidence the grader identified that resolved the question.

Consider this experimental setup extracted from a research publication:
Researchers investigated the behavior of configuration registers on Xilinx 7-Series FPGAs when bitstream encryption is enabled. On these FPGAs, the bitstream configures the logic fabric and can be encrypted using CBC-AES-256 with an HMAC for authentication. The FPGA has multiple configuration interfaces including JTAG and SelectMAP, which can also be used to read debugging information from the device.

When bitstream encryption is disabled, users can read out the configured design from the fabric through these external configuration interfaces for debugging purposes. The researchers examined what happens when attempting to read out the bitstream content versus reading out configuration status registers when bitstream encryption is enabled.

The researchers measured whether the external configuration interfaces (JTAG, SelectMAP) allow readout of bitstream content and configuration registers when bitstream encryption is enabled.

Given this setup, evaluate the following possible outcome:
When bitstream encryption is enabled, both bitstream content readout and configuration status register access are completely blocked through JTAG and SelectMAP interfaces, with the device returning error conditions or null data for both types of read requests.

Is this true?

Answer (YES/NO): NO